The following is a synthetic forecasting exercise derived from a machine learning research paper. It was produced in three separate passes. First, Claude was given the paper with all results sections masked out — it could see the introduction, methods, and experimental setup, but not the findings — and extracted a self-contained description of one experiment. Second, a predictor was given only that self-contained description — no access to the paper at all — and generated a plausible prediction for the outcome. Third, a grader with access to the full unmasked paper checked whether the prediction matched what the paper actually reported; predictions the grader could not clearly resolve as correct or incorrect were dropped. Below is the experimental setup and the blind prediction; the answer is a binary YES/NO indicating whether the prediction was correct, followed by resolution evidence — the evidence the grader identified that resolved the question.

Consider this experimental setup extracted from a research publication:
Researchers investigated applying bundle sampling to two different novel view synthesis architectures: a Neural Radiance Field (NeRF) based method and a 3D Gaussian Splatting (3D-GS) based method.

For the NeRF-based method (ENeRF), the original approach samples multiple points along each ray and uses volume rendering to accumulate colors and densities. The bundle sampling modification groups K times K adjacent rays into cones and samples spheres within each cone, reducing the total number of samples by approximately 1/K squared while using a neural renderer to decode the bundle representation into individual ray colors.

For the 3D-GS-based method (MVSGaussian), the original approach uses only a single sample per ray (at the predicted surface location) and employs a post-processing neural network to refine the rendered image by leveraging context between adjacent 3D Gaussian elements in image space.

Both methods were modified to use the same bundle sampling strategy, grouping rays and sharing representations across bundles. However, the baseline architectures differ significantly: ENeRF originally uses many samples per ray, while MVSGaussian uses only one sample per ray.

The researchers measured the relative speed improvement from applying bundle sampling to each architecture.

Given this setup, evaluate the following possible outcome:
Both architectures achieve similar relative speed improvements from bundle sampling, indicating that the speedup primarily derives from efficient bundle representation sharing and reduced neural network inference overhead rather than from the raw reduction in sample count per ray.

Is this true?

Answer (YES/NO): NO